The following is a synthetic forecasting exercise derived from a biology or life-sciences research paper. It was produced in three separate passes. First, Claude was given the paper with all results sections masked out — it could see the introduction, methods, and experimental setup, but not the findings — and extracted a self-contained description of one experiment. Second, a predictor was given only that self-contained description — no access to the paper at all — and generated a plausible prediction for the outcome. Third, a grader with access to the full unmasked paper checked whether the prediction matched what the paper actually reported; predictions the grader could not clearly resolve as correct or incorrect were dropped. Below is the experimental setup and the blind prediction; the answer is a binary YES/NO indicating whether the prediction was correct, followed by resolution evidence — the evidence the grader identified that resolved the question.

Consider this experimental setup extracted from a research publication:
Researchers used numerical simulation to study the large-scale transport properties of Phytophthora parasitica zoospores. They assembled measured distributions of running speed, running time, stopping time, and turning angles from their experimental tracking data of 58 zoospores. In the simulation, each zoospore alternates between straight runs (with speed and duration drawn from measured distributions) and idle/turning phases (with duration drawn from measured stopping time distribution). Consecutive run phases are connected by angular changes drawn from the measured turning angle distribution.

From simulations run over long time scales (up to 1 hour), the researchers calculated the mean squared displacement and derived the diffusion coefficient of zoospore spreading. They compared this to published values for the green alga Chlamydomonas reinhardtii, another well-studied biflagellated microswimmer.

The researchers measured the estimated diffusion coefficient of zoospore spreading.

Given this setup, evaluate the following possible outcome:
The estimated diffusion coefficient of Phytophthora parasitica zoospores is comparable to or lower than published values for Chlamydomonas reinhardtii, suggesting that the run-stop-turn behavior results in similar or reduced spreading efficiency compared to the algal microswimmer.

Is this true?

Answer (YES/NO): YES